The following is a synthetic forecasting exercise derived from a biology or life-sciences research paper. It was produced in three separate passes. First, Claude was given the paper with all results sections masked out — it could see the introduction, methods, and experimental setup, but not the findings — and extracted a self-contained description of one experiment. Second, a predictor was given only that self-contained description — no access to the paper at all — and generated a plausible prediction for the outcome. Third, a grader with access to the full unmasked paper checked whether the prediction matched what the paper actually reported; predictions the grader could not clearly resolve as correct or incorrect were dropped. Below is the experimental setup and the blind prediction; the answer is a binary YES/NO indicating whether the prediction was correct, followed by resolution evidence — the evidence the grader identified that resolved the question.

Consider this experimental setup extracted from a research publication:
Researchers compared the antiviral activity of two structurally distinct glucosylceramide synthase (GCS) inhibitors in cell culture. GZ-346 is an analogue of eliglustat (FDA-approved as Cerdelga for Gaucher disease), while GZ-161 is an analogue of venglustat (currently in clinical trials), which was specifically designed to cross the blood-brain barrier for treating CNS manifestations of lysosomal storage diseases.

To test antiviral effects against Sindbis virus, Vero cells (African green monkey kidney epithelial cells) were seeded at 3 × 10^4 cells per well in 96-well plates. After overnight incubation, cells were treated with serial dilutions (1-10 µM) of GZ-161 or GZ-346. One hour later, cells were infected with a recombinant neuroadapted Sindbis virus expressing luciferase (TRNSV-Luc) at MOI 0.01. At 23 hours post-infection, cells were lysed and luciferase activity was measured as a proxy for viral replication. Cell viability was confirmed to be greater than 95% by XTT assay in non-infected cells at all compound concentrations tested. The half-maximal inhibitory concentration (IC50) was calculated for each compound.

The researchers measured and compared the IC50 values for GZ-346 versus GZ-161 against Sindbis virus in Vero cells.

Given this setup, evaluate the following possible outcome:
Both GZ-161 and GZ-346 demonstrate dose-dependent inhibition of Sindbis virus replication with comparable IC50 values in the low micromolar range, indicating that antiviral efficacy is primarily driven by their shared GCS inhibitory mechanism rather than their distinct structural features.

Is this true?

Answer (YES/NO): NO